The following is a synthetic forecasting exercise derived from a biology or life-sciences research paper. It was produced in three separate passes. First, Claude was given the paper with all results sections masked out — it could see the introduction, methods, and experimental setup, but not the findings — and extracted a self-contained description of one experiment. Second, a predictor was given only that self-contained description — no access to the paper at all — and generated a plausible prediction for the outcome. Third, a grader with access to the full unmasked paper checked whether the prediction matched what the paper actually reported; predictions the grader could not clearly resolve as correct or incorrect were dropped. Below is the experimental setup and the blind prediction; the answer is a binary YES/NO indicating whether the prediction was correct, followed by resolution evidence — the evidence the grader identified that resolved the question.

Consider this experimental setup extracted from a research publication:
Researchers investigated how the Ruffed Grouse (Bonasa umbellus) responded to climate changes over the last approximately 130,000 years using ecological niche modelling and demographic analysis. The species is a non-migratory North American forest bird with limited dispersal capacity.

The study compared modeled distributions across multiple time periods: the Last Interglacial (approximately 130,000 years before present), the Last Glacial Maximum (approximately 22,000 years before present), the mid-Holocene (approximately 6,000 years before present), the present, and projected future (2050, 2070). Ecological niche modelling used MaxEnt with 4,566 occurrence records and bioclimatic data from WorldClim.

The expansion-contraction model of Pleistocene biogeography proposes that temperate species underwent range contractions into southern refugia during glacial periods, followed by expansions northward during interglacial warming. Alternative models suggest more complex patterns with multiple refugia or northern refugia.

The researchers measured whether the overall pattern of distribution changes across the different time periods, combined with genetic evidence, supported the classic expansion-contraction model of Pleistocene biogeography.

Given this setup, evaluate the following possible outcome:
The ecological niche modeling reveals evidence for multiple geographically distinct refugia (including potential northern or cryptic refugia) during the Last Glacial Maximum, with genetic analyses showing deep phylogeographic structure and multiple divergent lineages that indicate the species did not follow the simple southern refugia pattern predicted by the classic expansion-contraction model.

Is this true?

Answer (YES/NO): NO